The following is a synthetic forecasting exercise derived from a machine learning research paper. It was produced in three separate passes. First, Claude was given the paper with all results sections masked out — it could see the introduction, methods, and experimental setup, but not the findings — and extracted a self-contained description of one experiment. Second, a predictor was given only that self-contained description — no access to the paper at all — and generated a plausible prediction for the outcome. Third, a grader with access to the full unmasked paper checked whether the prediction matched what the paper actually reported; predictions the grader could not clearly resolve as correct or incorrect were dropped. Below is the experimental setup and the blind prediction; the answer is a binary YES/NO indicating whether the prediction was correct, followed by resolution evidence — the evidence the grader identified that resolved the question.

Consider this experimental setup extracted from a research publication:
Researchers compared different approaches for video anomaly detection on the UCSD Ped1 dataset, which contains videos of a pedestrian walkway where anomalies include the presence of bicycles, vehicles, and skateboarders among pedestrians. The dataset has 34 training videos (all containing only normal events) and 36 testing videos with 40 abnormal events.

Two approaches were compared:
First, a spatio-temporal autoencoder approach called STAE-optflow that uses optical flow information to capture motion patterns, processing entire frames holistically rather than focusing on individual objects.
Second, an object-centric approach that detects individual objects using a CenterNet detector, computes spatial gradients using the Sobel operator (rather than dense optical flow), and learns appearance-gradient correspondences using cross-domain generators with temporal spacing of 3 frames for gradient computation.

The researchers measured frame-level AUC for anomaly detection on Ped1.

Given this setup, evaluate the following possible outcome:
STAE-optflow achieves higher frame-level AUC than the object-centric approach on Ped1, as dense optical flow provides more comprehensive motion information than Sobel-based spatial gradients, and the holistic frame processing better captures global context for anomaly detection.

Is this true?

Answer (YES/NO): YES